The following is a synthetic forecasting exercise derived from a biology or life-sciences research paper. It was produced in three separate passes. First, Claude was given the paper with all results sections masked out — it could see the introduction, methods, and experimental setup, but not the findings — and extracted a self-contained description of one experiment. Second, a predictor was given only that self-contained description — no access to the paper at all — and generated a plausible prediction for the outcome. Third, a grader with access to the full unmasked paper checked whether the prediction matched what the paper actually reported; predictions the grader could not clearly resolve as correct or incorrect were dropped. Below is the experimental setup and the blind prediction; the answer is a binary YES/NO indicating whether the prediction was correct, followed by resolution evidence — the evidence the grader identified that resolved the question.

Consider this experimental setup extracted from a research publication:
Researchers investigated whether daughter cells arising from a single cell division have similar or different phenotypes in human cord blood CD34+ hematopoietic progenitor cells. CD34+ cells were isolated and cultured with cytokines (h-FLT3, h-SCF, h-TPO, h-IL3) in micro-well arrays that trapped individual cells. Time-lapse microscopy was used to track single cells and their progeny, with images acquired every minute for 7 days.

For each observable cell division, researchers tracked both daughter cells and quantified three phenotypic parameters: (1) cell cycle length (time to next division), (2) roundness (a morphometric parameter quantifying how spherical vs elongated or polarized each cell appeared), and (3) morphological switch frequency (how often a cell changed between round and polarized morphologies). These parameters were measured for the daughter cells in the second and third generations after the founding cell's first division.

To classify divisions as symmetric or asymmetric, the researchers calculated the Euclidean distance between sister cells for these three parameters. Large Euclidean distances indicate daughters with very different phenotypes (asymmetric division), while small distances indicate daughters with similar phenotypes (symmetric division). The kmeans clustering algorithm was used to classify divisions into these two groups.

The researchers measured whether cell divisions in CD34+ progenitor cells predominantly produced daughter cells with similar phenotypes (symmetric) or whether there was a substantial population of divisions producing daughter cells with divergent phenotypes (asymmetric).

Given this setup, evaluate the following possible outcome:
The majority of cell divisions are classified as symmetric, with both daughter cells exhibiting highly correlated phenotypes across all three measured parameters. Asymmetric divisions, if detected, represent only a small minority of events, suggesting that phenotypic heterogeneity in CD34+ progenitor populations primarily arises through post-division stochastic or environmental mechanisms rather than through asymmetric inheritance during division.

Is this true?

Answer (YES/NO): NO